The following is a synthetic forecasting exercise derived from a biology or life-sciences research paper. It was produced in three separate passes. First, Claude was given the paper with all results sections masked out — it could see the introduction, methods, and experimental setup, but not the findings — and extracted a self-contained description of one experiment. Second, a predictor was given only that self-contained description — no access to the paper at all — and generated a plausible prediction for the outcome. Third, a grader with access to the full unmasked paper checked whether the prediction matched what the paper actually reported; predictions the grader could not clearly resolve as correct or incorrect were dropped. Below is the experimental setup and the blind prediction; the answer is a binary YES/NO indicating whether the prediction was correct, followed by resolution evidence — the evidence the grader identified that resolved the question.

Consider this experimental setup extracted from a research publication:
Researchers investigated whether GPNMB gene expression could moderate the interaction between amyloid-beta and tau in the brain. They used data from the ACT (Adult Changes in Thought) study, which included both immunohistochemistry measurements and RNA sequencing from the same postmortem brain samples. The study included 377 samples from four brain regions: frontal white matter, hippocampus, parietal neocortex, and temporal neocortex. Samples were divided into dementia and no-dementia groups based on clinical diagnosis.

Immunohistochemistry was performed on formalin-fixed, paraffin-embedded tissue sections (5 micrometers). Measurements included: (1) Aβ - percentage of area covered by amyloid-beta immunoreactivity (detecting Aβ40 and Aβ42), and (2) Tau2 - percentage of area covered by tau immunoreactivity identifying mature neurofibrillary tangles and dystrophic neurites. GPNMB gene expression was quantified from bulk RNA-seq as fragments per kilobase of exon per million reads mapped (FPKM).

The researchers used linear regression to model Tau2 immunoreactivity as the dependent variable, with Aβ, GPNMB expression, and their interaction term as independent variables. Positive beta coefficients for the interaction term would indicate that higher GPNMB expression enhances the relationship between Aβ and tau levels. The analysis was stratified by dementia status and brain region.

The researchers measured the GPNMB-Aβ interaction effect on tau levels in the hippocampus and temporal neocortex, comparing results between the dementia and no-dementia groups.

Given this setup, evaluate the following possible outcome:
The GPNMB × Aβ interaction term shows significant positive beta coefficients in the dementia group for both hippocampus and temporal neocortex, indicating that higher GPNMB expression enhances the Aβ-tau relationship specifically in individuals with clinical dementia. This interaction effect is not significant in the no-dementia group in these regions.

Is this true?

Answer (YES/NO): NO